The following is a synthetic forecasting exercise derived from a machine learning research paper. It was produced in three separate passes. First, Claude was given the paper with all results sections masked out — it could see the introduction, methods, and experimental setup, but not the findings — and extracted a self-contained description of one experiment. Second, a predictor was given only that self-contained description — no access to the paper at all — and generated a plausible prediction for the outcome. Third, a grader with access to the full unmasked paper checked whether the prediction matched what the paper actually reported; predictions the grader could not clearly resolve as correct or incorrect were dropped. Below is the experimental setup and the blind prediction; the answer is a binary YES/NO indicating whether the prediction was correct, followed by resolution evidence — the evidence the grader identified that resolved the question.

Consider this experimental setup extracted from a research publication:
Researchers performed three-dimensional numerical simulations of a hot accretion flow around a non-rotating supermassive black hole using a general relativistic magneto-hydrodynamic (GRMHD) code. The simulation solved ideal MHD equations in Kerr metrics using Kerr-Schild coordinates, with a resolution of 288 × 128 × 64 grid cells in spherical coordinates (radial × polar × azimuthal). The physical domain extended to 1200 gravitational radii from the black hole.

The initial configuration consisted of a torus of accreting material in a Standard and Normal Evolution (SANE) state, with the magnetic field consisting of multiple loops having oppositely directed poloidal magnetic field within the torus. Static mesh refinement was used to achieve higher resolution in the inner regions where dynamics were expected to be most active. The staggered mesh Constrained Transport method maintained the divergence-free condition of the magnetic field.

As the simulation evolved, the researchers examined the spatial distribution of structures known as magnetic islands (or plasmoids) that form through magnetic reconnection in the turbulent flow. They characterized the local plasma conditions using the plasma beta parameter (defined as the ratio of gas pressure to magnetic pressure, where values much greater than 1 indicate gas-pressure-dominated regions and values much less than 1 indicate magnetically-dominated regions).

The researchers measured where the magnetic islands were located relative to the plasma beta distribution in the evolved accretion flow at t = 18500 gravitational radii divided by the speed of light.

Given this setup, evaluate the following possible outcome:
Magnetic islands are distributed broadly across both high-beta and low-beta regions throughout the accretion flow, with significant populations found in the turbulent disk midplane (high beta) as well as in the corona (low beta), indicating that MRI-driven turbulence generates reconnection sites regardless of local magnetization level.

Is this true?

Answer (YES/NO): NO